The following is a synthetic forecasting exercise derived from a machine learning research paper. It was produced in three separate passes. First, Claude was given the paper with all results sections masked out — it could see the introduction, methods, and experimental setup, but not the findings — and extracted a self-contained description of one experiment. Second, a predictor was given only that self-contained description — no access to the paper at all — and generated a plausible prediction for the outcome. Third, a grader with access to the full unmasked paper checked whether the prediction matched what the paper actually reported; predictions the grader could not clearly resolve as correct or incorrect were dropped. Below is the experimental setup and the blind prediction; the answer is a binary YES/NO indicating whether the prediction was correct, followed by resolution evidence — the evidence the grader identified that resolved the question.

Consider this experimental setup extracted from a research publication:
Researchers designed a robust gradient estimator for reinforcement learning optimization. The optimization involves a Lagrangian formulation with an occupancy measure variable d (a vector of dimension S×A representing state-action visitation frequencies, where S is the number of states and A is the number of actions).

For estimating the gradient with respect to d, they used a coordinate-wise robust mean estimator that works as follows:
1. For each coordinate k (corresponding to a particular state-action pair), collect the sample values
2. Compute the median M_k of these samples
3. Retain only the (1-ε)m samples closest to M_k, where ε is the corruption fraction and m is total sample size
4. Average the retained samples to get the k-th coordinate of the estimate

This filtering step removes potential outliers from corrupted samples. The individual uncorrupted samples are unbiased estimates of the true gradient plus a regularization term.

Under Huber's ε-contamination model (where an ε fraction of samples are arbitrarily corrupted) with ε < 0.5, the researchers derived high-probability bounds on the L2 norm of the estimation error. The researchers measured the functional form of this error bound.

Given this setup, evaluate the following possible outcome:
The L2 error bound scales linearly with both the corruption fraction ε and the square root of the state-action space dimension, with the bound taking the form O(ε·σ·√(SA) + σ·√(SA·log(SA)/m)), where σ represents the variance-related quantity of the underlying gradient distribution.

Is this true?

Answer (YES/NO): YES